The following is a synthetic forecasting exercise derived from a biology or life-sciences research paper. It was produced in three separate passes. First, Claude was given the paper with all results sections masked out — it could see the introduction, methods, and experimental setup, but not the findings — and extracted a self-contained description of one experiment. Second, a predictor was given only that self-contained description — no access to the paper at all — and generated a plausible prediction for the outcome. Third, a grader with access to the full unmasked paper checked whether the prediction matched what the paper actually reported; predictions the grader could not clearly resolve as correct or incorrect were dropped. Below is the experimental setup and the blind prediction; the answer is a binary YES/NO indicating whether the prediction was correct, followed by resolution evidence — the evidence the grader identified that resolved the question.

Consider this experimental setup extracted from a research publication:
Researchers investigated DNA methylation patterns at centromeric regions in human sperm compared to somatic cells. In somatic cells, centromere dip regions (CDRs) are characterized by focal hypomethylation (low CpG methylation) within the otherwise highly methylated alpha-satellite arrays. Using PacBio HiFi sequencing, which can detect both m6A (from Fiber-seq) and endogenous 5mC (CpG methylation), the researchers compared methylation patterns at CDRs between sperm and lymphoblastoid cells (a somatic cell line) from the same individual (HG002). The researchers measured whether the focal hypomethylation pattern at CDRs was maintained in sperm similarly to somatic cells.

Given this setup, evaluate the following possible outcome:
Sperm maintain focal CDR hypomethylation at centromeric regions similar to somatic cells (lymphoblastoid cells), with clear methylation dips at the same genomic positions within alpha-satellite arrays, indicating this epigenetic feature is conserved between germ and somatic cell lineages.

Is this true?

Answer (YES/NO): NO